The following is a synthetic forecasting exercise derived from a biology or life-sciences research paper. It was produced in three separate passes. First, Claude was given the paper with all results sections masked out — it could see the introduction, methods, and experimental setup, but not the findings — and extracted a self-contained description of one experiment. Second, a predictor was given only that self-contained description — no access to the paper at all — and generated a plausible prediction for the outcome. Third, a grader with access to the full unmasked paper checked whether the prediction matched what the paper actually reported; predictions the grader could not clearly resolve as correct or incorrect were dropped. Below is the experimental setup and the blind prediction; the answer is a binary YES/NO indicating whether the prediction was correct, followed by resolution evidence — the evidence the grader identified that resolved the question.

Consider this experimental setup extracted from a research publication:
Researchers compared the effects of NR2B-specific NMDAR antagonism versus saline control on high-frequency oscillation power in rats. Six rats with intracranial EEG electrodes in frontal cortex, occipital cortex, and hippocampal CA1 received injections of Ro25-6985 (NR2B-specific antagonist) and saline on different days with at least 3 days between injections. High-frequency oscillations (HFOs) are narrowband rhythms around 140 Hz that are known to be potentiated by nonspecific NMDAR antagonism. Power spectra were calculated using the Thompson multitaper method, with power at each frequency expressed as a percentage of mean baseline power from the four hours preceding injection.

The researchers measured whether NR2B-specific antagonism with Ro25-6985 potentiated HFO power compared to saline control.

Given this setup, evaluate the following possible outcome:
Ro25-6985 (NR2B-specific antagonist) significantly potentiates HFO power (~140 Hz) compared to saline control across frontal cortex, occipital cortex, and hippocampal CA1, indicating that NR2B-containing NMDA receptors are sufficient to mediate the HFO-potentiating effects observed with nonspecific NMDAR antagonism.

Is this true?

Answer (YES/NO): NO